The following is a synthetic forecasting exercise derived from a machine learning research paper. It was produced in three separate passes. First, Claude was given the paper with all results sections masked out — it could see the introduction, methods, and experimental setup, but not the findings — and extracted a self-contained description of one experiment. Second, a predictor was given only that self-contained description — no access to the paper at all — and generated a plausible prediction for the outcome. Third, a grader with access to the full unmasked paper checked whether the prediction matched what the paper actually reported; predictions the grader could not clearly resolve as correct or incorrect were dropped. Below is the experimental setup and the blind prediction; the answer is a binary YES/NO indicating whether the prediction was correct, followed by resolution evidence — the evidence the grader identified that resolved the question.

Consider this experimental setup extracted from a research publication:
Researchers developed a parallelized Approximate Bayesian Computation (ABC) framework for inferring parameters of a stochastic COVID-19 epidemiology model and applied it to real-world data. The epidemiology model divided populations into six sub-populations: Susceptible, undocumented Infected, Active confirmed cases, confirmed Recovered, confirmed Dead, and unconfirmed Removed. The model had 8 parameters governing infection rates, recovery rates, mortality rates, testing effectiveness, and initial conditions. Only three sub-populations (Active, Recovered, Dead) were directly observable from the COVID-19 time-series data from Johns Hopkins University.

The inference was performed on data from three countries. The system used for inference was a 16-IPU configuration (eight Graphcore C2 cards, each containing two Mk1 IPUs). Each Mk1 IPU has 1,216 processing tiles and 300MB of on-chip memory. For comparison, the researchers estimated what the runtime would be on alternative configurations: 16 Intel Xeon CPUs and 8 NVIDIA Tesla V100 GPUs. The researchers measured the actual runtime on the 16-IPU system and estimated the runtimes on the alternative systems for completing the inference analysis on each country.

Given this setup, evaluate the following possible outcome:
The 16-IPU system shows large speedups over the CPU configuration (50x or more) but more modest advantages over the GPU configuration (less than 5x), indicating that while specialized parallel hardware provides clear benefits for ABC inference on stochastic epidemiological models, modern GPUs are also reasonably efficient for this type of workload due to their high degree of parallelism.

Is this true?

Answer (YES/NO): NO